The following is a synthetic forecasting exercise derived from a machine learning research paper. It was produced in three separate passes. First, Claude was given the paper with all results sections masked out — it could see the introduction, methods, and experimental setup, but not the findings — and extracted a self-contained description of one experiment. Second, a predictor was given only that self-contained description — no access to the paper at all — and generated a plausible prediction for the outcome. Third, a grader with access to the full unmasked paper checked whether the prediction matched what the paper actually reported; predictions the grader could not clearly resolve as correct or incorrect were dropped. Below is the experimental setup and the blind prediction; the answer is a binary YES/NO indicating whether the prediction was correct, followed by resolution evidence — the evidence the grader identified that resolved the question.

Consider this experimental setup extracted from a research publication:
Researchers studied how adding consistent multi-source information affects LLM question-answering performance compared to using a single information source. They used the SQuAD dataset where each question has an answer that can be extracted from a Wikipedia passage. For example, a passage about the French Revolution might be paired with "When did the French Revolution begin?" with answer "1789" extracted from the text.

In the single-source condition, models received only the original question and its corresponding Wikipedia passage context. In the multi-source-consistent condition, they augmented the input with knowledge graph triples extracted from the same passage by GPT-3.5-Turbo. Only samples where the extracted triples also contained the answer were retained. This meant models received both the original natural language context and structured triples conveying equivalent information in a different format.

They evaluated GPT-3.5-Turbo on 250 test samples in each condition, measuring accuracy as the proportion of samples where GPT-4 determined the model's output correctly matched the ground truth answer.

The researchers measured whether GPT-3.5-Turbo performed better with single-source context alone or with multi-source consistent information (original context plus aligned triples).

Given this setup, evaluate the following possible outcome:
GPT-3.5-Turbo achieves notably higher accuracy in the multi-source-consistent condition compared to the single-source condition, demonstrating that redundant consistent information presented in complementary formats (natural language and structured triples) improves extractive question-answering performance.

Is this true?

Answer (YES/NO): NO